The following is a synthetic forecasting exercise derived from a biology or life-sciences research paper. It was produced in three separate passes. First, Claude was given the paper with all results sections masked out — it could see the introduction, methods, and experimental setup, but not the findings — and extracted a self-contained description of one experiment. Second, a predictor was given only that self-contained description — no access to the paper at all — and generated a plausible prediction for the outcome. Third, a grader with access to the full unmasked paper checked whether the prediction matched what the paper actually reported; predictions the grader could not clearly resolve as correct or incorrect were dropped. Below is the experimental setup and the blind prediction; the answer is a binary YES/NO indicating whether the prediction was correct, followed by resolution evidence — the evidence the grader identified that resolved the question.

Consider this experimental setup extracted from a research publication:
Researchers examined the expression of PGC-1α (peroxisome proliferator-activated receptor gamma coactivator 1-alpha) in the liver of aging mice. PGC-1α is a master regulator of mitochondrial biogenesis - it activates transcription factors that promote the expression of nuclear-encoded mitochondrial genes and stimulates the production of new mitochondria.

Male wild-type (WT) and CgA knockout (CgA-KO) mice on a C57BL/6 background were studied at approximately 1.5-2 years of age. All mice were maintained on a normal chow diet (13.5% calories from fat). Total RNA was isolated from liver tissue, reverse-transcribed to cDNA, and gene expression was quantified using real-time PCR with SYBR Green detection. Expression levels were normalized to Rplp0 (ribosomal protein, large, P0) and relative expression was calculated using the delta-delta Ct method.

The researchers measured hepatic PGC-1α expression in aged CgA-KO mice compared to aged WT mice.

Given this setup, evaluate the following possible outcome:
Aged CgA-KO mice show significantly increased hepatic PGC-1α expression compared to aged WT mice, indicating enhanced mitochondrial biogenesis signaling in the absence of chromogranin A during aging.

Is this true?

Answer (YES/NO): YES